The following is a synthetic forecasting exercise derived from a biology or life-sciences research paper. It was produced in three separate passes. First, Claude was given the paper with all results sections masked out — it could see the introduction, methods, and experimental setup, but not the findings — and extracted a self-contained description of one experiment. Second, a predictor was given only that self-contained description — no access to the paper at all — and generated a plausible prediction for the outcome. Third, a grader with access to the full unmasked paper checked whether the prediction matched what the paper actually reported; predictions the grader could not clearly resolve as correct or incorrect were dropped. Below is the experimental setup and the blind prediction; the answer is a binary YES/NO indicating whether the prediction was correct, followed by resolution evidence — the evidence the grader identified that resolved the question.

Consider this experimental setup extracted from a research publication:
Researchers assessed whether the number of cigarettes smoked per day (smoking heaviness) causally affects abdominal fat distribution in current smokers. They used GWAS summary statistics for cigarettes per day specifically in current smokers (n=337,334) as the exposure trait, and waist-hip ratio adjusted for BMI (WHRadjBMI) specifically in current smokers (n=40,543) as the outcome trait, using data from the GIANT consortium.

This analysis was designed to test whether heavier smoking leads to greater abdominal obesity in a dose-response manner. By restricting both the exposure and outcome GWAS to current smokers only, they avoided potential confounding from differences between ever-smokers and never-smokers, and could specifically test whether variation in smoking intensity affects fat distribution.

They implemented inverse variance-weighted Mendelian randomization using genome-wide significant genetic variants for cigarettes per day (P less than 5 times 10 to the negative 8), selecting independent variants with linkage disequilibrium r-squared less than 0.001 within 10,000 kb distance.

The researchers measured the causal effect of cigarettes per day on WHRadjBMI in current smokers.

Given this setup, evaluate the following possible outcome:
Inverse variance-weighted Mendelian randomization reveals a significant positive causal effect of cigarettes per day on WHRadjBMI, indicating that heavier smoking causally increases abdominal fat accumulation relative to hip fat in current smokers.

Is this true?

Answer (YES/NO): NO